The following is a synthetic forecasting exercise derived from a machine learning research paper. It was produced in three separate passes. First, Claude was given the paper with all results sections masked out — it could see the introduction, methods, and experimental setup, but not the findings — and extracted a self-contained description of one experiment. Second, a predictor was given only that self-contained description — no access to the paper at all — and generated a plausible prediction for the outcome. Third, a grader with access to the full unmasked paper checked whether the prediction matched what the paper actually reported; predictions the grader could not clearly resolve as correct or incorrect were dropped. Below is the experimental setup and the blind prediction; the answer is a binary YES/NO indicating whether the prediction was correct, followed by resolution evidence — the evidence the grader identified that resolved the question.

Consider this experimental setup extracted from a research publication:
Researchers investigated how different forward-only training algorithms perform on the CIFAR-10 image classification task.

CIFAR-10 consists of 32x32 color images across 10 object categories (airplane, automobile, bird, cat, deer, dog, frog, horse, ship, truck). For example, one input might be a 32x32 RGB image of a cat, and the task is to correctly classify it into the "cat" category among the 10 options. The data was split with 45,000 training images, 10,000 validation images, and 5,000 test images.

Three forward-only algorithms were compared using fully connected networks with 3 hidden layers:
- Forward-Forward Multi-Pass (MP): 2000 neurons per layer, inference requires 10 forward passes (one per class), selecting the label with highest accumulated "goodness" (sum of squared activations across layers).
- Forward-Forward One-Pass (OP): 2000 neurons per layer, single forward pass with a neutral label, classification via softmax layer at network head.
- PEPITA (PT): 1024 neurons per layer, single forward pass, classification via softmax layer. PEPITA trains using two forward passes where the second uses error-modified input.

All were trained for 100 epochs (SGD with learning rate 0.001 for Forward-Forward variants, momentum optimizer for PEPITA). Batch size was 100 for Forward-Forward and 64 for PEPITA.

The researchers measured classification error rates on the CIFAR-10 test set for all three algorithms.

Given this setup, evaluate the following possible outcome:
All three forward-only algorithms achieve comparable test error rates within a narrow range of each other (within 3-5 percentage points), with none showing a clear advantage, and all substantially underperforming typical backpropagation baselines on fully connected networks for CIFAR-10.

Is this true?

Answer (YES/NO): YES